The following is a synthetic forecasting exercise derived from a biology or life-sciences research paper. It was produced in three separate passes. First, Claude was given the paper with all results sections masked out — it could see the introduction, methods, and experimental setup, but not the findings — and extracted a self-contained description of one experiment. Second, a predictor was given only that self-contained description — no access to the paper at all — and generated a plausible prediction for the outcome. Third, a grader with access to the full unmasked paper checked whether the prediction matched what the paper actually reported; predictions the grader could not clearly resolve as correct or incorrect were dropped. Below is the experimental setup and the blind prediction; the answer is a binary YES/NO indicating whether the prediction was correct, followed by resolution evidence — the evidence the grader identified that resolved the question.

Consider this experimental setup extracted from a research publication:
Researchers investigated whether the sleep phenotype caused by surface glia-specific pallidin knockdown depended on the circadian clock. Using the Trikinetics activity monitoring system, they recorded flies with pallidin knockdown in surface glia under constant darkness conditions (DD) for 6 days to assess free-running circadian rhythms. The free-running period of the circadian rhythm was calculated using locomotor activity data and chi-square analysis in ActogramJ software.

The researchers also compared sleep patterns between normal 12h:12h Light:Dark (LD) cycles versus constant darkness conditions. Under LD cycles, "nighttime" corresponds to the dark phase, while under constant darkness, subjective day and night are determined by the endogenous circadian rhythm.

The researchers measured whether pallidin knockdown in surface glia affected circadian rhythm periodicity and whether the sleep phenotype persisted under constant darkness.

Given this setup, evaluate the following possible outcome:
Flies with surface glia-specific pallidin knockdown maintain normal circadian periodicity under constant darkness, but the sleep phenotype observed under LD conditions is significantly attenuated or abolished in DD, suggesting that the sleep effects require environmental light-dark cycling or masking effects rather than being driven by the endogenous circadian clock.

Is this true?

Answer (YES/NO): NO